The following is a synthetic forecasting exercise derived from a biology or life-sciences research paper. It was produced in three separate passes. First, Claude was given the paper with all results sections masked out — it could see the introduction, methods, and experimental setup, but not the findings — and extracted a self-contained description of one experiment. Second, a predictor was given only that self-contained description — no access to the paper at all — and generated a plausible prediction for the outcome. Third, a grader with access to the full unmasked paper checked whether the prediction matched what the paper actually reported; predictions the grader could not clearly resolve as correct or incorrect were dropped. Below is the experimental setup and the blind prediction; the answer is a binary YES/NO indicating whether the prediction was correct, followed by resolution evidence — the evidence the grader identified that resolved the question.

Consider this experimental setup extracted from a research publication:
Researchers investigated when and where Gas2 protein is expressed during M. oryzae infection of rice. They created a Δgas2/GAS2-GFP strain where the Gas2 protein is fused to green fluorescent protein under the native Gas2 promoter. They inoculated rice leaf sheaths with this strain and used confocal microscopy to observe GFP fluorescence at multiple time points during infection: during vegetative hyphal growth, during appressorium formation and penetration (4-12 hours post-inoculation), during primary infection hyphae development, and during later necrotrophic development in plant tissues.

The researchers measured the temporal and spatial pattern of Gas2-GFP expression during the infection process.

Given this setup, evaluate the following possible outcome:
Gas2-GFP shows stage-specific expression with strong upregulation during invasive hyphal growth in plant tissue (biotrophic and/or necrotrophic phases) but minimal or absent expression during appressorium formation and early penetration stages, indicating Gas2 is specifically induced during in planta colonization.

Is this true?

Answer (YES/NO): NO